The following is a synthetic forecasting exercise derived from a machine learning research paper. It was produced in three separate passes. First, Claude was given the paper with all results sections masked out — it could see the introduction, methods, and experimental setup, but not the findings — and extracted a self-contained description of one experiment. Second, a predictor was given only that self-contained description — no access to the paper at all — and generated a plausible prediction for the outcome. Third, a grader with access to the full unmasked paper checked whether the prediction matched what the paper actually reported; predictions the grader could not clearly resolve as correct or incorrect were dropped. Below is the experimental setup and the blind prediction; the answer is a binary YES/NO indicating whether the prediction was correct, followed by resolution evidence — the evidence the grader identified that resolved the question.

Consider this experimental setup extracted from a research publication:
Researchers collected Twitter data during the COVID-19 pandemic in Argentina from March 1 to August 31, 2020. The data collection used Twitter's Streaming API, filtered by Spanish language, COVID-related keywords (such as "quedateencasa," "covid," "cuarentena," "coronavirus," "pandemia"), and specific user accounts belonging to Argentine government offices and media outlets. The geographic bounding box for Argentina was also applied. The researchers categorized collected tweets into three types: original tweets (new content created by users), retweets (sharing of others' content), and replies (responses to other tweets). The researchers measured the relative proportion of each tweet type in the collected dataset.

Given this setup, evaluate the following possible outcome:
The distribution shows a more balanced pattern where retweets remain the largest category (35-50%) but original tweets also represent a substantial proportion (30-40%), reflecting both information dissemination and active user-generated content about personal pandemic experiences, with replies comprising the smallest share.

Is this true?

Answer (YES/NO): NO